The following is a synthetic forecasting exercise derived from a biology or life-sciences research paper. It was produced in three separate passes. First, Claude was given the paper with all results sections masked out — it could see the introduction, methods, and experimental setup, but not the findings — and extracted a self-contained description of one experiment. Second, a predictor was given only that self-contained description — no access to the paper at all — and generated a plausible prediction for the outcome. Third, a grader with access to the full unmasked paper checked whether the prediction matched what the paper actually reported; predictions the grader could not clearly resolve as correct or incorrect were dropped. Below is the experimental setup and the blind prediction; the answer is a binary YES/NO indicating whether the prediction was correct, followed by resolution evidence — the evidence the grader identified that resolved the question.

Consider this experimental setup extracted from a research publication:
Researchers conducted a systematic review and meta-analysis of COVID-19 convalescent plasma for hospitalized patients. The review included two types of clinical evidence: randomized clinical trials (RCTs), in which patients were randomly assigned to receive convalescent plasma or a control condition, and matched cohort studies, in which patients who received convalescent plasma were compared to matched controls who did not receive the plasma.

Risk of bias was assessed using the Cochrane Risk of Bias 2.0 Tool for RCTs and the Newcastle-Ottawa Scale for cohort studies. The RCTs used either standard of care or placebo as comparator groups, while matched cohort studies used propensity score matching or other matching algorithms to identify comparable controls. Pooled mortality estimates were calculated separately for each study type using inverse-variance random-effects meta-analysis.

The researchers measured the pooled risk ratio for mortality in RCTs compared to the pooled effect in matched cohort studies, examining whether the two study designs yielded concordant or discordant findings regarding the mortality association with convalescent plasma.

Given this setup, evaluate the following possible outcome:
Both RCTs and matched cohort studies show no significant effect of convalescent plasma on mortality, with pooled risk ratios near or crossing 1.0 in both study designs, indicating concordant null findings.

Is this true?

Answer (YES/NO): NO